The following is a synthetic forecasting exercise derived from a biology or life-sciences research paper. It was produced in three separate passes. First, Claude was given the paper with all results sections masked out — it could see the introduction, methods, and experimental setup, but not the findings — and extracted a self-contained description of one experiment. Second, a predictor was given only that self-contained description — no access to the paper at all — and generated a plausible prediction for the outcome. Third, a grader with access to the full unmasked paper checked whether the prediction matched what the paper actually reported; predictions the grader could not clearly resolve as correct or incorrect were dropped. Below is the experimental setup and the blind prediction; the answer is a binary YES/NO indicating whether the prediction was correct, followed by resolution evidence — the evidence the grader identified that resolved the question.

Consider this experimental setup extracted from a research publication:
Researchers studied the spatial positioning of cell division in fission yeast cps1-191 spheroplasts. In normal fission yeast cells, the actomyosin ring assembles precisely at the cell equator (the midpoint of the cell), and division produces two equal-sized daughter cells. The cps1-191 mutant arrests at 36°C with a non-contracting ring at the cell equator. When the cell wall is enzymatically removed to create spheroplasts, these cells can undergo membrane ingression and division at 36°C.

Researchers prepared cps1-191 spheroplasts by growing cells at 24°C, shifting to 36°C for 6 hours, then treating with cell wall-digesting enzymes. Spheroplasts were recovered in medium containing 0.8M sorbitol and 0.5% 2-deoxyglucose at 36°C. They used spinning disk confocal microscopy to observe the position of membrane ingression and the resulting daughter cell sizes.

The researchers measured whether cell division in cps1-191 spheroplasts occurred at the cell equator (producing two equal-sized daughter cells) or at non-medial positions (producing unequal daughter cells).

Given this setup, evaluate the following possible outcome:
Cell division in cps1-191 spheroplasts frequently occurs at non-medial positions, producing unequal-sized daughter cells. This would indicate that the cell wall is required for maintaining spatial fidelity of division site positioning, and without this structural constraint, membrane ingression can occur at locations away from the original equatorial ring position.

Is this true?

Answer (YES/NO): YES